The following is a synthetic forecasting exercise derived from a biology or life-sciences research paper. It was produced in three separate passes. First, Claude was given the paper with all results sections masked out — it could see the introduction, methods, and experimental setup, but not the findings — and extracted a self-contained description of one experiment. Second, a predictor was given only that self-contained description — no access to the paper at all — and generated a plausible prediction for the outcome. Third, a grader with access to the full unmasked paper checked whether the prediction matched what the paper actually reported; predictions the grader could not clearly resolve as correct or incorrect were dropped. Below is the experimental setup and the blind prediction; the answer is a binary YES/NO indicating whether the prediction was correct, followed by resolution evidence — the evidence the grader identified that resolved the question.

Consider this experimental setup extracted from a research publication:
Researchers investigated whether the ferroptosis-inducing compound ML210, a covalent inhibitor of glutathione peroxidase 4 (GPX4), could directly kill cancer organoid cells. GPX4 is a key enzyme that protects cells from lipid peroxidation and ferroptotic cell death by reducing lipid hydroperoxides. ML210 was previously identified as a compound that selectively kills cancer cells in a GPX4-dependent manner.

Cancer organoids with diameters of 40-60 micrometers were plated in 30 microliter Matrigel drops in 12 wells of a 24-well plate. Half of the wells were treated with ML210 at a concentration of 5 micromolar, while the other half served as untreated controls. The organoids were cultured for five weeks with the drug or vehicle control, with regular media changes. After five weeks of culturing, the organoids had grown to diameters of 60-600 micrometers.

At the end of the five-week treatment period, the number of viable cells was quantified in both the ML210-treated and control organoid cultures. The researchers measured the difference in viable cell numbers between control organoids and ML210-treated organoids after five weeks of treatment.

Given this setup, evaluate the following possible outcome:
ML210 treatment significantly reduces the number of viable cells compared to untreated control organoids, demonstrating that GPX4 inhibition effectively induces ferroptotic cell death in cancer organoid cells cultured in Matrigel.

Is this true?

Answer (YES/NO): NO